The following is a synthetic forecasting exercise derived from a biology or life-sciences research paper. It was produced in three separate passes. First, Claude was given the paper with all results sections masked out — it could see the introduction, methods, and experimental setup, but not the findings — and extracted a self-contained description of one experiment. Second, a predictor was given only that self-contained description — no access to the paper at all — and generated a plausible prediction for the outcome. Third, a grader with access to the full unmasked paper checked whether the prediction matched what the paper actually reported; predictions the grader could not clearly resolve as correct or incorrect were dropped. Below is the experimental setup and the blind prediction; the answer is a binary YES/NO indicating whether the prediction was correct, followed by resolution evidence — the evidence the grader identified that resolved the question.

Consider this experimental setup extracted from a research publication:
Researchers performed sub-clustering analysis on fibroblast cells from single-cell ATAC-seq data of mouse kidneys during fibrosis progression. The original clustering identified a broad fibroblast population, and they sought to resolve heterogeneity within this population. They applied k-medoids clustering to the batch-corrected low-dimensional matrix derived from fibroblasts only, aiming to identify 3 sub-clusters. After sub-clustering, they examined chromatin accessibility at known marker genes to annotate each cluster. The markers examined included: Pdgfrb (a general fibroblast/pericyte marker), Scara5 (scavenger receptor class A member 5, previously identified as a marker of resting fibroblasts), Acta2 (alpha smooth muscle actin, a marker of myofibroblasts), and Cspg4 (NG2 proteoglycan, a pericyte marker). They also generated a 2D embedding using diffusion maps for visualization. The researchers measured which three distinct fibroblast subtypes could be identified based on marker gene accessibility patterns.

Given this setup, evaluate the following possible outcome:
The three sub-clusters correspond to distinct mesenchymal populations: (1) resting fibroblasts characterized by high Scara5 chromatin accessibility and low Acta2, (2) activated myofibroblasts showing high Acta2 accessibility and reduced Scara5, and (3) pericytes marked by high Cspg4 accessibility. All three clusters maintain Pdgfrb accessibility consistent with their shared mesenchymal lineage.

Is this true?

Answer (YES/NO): NO